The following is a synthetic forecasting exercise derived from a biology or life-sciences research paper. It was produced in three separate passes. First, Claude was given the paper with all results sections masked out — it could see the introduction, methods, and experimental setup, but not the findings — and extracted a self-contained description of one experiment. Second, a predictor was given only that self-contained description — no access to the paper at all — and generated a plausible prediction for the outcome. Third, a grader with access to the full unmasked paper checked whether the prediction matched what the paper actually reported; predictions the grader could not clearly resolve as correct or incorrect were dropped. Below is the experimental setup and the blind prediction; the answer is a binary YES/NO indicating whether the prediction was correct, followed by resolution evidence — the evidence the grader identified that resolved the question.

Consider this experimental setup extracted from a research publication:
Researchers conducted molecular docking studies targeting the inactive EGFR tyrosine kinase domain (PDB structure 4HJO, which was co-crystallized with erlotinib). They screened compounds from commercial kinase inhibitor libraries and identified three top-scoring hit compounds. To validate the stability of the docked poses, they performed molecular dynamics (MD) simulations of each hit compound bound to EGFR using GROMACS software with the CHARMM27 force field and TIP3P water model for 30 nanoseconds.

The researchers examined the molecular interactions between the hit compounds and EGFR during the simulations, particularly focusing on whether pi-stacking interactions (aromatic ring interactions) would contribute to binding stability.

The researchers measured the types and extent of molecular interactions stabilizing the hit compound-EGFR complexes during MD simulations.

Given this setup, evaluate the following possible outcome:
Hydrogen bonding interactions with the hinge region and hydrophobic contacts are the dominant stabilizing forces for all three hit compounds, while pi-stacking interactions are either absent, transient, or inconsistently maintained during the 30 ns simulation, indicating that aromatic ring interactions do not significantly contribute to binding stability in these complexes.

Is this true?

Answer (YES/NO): NO